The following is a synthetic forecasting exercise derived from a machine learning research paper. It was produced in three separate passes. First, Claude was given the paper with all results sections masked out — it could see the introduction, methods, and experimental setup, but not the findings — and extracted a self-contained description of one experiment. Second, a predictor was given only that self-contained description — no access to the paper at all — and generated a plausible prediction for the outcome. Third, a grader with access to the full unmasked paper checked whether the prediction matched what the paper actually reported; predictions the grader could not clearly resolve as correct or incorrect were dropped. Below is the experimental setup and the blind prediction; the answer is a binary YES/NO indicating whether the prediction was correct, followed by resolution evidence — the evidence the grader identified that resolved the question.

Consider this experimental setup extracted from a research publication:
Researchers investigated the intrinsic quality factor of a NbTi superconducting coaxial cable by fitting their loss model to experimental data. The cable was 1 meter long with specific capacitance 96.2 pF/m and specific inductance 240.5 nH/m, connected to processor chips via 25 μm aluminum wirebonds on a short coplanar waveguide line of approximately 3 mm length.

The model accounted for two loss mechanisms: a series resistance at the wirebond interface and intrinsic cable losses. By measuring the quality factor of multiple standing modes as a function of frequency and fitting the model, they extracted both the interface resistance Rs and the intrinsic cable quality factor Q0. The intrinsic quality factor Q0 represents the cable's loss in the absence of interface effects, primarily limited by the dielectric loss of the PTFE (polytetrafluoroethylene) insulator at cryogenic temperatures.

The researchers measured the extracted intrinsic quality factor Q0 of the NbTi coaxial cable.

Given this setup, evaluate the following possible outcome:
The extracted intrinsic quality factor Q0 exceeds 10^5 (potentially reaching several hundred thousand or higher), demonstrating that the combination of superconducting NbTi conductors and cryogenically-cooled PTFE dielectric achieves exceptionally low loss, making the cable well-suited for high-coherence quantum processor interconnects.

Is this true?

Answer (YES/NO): NO